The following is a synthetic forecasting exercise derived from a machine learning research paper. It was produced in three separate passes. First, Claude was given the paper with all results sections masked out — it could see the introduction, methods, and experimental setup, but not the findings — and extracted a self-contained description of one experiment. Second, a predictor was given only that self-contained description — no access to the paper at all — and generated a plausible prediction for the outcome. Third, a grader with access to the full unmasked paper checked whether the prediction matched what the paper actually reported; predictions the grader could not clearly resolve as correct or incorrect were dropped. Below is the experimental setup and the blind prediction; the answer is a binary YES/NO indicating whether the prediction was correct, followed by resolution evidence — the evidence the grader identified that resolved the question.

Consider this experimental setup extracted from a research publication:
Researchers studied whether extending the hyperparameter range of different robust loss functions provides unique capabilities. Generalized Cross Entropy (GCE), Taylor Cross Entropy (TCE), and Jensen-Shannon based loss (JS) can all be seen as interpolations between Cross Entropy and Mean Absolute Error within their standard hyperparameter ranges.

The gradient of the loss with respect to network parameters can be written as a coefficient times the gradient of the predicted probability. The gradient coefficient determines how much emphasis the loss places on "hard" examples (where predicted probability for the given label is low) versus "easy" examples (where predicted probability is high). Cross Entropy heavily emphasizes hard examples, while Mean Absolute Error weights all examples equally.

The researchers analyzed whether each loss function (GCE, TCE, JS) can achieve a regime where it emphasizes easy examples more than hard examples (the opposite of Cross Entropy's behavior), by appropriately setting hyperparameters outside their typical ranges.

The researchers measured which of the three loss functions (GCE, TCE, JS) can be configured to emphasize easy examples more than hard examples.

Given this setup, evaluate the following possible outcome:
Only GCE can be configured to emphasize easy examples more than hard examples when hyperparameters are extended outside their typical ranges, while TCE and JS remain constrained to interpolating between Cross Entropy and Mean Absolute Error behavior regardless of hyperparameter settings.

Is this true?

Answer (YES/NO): YES